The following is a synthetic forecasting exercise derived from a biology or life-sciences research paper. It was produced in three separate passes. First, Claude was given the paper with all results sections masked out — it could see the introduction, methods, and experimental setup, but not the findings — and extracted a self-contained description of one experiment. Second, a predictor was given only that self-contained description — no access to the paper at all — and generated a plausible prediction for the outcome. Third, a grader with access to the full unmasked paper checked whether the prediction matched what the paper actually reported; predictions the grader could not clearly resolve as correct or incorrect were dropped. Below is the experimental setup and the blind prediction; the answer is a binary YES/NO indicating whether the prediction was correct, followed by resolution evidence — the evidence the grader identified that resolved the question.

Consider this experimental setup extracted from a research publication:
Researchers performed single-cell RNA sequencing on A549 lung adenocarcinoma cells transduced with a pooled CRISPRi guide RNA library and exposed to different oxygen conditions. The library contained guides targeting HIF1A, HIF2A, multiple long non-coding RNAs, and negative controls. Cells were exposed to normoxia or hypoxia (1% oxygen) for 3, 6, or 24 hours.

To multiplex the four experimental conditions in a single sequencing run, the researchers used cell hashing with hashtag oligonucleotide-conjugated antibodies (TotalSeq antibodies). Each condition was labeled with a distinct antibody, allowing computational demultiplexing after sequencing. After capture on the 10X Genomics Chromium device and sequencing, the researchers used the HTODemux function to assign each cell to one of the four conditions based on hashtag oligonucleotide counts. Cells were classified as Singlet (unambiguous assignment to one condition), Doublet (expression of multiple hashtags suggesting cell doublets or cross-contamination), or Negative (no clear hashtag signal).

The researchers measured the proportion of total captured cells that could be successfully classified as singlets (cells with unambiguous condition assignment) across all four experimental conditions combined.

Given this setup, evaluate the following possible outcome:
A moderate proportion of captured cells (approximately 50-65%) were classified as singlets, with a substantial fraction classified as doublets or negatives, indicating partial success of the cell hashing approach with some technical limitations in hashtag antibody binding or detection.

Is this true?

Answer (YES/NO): NO